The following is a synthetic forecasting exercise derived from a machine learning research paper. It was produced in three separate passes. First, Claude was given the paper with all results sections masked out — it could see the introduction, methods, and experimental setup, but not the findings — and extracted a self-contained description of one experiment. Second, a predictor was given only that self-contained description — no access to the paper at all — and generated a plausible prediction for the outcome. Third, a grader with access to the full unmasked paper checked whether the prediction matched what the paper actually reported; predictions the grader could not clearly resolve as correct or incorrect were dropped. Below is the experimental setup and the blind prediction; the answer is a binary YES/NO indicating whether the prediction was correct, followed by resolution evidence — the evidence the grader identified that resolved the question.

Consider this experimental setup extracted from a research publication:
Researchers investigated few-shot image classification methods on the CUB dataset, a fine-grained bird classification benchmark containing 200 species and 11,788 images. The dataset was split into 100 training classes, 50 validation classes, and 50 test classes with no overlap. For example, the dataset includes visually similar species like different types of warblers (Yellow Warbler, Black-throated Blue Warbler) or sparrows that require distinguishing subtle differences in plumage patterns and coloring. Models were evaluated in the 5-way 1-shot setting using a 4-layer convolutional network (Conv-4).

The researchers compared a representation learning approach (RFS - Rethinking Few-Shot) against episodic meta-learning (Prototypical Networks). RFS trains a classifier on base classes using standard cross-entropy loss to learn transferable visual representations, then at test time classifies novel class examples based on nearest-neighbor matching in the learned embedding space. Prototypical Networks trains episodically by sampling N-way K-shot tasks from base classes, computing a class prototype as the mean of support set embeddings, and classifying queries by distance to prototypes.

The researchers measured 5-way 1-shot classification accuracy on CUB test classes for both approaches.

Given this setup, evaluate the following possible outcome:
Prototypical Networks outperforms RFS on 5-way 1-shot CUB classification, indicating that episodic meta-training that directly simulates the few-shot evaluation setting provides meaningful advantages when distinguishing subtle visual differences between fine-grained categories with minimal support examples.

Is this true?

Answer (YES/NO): YES